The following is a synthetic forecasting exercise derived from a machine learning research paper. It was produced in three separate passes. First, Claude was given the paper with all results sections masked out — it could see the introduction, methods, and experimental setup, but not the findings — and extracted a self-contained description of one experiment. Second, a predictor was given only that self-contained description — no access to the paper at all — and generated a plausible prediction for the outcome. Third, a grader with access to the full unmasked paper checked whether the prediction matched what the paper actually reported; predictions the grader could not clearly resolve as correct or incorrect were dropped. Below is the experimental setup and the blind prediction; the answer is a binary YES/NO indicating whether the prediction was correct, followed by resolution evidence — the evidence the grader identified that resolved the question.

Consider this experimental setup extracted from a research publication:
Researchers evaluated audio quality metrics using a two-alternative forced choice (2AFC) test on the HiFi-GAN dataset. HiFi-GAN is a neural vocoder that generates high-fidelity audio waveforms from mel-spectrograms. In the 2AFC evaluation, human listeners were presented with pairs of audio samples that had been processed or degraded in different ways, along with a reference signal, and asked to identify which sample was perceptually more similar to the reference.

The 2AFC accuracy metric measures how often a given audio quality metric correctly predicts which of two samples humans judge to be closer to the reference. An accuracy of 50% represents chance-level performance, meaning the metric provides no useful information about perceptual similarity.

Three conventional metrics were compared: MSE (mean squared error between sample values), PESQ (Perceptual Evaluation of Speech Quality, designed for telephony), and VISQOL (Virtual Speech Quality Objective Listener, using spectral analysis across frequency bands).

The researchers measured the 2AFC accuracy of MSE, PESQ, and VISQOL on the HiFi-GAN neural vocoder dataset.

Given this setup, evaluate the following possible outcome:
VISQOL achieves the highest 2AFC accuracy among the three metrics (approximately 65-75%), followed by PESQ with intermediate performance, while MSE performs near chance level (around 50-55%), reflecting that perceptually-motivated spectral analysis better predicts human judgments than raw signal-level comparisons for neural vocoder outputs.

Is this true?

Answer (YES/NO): NO